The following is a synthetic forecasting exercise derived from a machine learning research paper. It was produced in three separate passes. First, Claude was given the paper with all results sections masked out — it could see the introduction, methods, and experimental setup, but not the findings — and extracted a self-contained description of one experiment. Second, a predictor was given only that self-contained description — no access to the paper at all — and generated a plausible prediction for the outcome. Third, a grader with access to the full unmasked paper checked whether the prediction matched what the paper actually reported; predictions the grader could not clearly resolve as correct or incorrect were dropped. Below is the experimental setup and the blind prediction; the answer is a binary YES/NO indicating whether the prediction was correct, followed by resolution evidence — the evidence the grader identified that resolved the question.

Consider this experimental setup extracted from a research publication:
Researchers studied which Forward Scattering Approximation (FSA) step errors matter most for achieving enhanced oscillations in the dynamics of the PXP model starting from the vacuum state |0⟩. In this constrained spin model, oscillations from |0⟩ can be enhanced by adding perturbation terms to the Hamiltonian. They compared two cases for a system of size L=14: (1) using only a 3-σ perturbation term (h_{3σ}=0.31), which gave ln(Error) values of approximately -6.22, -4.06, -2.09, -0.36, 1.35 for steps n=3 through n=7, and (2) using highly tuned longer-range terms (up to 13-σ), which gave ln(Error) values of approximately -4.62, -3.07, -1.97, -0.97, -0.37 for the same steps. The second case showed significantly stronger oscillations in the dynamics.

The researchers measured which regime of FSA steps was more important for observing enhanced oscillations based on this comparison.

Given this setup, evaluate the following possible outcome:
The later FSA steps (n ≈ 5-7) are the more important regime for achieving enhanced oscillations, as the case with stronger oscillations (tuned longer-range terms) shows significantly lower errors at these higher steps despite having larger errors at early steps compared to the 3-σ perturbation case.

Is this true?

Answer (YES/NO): YES